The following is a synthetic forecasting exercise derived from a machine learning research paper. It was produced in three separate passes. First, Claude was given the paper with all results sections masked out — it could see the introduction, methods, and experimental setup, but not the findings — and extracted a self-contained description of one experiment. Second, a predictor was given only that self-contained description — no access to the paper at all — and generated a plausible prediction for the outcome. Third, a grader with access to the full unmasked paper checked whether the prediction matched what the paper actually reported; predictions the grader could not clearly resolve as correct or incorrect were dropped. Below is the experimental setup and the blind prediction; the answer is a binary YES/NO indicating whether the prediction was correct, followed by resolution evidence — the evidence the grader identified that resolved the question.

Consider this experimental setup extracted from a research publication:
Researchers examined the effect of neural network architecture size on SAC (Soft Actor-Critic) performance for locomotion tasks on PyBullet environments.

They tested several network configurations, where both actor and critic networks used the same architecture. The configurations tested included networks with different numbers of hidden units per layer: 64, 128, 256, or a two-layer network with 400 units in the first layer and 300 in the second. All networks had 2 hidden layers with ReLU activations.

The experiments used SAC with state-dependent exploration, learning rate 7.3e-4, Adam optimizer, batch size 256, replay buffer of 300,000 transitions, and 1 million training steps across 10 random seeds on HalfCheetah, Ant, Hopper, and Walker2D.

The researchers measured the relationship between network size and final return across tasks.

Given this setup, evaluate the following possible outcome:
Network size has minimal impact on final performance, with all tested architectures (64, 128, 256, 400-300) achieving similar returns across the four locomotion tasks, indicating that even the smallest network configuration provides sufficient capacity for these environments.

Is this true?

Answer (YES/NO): NO